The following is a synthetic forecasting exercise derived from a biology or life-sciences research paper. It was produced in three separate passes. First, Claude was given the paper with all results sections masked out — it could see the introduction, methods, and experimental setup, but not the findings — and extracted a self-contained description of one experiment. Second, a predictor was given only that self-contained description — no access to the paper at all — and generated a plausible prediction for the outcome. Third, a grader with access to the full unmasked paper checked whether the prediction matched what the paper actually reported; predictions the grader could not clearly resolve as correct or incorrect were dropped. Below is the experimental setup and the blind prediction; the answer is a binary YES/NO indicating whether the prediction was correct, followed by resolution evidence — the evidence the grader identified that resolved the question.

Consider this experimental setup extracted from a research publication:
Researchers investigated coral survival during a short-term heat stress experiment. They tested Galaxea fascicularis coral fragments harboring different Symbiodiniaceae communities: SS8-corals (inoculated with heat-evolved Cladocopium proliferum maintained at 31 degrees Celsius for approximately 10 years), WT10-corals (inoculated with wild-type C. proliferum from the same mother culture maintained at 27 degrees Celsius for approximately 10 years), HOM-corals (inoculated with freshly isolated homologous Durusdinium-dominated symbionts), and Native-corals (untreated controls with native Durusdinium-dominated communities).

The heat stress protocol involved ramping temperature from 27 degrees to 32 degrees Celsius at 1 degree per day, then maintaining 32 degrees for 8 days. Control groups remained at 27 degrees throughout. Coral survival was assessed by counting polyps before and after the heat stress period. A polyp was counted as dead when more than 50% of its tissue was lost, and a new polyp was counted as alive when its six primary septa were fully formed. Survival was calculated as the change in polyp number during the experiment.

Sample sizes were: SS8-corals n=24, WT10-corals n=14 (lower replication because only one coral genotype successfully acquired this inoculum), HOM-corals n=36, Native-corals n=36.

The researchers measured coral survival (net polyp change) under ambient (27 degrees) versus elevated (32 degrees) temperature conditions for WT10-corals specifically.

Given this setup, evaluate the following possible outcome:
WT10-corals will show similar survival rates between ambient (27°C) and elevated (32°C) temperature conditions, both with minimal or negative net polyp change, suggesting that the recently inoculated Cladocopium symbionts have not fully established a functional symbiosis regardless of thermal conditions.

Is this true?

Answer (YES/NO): NO